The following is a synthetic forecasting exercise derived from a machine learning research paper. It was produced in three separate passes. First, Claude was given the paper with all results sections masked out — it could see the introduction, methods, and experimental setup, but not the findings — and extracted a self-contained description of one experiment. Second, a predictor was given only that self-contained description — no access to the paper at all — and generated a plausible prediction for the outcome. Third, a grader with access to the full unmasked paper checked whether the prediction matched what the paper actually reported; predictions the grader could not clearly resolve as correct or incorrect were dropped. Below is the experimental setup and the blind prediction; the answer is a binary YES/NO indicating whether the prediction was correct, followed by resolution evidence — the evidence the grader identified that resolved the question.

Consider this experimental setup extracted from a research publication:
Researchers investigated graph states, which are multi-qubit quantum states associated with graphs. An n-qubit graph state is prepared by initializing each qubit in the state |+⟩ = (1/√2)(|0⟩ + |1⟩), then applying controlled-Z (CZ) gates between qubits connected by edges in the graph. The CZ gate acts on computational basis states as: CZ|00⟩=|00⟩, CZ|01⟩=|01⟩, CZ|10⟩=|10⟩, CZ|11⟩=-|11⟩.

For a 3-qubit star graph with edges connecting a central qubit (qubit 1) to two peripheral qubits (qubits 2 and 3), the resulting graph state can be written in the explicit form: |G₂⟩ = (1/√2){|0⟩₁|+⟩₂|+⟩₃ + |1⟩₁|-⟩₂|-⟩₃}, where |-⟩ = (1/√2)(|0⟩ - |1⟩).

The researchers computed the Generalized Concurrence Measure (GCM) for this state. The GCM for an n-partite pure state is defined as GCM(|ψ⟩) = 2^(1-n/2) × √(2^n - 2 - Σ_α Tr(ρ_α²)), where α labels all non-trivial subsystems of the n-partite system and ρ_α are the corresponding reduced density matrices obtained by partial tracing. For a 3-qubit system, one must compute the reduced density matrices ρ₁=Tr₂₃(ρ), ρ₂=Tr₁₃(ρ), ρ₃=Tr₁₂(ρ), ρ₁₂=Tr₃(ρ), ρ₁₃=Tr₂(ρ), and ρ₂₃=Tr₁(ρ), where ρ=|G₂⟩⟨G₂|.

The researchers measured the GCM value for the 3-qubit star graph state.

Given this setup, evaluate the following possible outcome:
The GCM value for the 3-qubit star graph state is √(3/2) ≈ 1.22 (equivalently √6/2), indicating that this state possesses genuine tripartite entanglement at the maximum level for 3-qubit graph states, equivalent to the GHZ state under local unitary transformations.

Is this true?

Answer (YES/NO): YES